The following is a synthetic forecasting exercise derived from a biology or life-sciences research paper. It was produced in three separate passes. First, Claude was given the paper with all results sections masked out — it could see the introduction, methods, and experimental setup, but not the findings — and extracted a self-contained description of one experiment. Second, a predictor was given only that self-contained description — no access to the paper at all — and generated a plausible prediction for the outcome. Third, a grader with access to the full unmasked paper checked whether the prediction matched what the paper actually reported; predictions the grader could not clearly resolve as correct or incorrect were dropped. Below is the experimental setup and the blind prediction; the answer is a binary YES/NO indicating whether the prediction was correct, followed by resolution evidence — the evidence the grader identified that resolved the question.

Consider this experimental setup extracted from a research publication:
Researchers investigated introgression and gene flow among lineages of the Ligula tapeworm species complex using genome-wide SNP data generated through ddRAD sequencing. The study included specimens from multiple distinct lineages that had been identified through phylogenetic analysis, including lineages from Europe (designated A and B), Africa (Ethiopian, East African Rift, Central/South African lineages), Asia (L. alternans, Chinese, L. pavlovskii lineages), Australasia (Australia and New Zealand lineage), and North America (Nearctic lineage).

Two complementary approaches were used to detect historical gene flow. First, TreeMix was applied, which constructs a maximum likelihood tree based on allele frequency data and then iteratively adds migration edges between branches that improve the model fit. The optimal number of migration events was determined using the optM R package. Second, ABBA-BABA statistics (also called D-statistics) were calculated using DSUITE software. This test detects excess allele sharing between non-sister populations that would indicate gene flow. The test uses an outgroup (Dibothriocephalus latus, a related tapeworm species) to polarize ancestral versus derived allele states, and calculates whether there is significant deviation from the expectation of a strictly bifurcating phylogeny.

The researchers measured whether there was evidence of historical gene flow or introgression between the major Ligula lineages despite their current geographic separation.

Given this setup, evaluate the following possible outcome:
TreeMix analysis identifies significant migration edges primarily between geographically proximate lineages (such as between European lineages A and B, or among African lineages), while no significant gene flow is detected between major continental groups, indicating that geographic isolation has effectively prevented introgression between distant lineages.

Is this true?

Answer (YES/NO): NO